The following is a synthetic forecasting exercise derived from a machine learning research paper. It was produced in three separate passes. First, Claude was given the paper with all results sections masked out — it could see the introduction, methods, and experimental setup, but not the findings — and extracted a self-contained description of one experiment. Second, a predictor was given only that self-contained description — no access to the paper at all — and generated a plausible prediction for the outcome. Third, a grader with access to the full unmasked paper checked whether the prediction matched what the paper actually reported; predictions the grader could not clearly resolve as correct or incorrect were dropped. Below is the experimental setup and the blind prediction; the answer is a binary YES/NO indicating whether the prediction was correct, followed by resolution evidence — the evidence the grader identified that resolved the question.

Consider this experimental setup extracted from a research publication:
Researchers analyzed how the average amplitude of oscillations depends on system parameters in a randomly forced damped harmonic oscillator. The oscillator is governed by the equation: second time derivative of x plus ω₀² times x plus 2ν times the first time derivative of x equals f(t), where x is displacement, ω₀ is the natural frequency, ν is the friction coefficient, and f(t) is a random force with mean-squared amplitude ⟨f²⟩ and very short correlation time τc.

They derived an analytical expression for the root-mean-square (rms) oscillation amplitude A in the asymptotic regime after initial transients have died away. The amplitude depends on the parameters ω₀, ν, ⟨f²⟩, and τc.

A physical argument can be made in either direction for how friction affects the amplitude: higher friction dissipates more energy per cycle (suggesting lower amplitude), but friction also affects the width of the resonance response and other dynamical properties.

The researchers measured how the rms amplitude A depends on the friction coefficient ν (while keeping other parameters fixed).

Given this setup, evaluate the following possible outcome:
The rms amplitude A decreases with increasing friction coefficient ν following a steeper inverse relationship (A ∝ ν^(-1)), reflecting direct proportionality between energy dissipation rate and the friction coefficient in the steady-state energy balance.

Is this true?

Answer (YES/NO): NO